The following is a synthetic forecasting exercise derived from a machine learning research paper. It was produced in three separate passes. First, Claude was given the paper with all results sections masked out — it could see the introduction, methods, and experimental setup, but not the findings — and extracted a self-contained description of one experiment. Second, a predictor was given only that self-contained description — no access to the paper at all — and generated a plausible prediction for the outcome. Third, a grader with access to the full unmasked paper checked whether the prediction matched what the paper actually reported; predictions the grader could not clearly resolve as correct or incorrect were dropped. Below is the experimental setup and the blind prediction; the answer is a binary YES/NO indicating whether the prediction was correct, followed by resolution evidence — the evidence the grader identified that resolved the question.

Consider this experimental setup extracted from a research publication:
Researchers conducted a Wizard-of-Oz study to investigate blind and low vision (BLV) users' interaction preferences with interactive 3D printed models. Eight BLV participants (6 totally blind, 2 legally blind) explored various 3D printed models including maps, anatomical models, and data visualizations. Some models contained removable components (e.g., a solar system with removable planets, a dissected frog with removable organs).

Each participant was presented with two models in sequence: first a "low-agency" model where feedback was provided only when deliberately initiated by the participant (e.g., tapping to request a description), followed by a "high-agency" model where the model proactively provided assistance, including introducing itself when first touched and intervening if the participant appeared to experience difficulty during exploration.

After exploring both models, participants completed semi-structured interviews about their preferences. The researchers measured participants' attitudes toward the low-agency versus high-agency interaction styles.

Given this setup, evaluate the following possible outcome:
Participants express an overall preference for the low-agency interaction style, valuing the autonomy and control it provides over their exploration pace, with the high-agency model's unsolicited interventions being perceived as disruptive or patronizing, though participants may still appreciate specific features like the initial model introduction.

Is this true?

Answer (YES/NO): YES